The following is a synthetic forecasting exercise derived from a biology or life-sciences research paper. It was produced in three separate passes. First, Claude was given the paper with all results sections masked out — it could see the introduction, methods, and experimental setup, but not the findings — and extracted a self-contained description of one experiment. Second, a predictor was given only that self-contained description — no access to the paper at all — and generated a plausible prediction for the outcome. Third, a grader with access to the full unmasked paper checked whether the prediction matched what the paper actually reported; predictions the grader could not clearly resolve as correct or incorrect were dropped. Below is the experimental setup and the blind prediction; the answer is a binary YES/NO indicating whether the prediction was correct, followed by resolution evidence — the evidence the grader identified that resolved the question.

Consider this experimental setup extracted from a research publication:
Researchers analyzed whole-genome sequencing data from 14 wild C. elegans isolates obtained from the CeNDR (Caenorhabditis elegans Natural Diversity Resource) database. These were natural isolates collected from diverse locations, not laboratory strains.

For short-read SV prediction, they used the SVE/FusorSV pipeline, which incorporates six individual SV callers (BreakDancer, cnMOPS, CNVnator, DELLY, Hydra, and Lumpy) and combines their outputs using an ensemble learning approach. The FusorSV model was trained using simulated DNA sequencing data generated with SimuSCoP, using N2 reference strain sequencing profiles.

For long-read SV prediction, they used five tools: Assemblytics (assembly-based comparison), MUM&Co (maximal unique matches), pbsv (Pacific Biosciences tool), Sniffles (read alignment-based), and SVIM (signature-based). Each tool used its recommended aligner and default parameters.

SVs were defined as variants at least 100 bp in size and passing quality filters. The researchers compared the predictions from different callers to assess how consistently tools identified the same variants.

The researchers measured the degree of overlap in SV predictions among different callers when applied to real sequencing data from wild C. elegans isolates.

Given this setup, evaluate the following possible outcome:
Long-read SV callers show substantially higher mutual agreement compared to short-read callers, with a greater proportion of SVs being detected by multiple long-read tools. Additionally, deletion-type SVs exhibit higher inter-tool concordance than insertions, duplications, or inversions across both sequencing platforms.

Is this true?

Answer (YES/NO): NO